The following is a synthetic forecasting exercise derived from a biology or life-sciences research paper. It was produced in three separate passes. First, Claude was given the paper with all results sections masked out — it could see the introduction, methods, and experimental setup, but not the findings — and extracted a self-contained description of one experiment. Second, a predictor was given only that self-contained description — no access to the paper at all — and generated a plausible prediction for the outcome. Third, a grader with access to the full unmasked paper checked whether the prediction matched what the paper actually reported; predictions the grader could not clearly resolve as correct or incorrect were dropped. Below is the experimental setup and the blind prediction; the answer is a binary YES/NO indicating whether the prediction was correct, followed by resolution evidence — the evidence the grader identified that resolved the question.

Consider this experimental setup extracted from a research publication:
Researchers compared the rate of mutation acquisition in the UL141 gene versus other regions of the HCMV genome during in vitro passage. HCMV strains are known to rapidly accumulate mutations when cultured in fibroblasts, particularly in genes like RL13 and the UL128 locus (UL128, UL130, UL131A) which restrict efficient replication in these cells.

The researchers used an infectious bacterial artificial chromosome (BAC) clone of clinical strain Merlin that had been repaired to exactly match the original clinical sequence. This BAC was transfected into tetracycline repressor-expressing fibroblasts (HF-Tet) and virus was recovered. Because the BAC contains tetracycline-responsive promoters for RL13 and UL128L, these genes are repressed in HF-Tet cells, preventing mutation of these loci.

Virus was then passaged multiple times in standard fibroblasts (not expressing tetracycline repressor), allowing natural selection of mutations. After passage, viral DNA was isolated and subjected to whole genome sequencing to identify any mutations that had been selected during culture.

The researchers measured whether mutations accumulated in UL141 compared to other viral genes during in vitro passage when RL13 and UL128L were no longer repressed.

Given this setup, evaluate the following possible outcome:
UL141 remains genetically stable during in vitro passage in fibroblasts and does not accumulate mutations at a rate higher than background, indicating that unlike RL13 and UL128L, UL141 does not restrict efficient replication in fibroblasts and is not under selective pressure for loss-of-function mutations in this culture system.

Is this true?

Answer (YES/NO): NO